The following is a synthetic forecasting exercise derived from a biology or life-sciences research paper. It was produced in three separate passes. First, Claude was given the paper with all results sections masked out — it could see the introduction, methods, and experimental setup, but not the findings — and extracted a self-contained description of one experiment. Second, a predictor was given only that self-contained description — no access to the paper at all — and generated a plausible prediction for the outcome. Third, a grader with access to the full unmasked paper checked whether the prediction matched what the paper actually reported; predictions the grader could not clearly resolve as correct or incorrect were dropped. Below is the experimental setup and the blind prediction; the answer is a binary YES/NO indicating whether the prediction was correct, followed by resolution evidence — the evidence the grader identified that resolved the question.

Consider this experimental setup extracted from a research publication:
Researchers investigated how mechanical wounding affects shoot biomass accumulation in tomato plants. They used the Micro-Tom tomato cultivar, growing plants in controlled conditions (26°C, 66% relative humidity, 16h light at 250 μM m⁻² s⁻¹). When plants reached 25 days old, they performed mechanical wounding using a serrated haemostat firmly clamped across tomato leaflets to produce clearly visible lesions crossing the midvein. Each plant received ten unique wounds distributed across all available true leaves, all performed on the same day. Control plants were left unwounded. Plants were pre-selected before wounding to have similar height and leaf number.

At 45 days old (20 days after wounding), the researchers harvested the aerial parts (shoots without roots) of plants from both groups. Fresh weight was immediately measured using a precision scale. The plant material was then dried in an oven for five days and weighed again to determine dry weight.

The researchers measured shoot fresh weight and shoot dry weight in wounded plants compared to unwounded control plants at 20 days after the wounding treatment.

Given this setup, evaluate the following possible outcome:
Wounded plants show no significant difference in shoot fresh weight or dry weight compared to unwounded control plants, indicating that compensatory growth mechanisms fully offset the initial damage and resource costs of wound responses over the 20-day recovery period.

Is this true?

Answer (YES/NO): NO